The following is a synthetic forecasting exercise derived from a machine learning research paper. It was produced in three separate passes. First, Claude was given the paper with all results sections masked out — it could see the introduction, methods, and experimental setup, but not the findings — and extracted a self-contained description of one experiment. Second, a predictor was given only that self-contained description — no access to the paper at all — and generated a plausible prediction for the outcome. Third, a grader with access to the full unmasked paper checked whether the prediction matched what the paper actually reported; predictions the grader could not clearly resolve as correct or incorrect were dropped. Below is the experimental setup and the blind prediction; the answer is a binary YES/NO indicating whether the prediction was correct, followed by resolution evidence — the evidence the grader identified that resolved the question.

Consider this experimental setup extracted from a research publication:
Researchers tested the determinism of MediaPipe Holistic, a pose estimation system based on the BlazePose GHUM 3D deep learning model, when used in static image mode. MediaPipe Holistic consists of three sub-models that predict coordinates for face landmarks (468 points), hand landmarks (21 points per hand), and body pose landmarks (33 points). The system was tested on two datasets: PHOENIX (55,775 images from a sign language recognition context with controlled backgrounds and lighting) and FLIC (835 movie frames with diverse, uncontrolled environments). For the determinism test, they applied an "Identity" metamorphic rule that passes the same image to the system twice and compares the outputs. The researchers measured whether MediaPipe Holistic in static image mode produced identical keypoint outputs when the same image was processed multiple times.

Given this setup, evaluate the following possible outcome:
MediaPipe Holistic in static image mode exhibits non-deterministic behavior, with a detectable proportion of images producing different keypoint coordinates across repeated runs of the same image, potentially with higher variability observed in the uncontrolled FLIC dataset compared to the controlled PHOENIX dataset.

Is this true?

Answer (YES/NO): NO